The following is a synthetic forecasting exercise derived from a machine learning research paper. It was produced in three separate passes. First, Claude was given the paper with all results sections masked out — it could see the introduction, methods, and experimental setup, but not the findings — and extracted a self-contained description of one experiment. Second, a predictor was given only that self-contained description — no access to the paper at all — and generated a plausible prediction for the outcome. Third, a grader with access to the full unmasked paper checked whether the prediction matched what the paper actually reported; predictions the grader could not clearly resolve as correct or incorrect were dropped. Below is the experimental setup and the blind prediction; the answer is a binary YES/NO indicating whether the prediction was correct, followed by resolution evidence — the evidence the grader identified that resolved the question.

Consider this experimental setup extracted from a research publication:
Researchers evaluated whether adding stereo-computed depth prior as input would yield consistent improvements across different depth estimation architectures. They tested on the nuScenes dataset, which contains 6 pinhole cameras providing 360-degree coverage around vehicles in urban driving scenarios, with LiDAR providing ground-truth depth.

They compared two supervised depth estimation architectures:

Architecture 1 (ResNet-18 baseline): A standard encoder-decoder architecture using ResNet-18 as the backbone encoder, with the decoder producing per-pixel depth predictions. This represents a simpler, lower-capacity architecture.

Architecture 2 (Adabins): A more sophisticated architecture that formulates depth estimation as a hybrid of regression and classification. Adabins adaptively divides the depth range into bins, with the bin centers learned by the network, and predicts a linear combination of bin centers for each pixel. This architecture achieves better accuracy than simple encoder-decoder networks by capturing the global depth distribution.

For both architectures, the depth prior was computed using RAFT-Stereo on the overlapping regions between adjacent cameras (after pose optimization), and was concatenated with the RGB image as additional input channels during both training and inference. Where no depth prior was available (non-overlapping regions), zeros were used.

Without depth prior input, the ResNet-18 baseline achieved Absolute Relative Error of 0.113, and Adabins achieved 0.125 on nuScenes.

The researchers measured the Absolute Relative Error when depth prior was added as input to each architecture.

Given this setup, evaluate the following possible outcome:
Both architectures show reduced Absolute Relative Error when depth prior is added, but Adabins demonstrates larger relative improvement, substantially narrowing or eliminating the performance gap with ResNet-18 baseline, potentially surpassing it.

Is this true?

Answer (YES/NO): NO